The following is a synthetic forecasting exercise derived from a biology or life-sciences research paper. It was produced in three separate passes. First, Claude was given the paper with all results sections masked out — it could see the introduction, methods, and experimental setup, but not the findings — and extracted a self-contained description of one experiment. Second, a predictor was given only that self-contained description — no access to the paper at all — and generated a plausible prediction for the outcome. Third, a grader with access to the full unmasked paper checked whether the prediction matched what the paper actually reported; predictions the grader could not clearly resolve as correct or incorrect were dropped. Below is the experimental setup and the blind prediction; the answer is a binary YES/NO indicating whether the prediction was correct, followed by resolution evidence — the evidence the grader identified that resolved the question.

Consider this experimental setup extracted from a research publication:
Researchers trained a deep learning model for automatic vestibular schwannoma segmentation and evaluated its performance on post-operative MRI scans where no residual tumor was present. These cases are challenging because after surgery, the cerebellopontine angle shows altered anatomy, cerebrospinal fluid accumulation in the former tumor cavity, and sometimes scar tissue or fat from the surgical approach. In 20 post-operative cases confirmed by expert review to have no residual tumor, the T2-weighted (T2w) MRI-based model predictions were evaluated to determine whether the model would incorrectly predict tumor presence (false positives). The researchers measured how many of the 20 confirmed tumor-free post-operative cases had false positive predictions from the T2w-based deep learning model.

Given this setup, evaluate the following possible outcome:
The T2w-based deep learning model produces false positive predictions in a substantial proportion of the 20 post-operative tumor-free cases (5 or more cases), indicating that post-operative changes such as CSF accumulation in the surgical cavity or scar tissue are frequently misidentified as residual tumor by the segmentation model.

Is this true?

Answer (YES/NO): NO